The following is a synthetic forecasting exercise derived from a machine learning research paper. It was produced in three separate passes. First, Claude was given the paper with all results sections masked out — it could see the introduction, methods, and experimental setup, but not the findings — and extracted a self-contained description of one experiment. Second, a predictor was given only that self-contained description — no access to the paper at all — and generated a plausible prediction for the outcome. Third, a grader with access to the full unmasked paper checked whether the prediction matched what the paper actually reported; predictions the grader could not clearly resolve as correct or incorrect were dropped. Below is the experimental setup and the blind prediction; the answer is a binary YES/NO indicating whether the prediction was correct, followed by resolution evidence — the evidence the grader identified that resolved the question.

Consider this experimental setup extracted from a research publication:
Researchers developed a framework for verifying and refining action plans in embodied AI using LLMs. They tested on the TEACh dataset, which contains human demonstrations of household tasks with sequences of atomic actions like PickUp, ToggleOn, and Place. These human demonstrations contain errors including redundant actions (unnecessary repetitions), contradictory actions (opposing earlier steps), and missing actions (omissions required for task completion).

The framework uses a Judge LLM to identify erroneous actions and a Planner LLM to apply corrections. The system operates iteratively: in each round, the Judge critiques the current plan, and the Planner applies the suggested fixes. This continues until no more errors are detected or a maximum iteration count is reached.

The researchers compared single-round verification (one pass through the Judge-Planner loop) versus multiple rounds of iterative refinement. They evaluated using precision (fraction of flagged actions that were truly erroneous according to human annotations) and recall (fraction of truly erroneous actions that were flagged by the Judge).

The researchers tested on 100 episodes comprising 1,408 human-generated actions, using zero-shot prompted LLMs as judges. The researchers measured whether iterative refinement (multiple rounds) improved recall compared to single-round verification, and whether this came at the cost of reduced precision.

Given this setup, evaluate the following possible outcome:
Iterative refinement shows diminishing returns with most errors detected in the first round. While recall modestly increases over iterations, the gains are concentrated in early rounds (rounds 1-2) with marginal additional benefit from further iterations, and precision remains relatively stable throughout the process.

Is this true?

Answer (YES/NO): YES